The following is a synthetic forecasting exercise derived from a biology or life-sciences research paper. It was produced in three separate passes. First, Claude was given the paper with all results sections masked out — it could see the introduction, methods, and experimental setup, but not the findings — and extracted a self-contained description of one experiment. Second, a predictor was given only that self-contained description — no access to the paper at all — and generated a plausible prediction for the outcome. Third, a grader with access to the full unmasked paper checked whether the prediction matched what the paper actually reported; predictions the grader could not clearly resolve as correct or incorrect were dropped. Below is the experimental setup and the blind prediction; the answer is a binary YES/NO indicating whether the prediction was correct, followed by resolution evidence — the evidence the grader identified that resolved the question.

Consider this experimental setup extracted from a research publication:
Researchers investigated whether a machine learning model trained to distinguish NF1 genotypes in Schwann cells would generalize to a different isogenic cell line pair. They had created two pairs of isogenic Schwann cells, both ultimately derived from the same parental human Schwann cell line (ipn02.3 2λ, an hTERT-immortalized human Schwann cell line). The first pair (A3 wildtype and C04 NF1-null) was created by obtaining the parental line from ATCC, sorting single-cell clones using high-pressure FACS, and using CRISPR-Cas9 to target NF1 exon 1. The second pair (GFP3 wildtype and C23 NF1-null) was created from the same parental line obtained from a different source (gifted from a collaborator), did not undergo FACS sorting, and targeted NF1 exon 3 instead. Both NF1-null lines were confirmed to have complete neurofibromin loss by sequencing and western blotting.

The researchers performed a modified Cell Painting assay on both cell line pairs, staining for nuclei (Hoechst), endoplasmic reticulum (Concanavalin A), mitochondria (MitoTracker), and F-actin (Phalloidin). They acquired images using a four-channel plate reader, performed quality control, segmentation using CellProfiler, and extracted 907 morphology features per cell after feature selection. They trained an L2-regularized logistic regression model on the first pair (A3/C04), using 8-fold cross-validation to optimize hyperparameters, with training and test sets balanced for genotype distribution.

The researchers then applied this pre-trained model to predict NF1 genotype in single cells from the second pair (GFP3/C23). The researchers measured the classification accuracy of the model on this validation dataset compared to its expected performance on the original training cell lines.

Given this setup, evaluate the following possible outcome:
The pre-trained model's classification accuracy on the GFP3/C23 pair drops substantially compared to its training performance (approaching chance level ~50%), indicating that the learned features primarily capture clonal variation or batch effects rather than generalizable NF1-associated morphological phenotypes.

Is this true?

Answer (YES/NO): YES